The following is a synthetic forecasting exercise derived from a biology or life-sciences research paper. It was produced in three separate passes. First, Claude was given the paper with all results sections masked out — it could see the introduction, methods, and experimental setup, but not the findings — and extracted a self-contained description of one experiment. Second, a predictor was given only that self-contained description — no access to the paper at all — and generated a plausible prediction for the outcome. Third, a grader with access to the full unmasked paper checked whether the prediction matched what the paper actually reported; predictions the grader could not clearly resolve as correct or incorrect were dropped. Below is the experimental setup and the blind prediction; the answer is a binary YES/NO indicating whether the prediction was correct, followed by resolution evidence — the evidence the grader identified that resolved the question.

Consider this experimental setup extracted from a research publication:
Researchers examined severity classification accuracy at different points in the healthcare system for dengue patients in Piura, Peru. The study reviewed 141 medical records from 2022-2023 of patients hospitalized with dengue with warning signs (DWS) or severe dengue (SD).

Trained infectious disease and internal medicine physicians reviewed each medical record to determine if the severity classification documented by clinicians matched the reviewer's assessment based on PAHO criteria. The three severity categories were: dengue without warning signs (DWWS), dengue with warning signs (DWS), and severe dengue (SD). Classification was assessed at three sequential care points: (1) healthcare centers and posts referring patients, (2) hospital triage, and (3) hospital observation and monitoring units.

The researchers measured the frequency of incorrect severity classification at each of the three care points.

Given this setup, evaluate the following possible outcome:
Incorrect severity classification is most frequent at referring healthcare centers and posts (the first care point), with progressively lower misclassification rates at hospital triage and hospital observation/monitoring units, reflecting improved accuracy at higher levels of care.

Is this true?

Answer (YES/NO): YES